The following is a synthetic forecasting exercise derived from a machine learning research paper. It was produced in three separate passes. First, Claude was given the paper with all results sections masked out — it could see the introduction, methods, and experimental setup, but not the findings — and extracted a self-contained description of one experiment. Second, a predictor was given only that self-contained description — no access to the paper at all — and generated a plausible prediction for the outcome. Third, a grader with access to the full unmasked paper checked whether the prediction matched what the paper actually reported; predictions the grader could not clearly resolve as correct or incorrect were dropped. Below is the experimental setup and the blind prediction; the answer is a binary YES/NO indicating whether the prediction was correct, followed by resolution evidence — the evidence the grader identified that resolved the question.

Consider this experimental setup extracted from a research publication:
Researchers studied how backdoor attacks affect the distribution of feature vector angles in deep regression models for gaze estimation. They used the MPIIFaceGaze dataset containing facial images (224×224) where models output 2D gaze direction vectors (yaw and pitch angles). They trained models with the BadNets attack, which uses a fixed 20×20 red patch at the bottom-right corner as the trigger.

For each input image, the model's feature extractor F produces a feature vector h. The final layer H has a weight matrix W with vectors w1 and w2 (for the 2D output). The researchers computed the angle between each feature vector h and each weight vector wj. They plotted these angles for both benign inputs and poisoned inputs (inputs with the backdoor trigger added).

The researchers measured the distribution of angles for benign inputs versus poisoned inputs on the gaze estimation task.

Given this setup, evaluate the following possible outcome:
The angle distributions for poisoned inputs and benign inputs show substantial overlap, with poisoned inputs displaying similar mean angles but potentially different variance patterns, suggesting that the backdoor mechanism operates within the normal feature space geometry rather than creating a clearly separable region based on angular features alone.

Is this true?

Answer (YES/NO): NO